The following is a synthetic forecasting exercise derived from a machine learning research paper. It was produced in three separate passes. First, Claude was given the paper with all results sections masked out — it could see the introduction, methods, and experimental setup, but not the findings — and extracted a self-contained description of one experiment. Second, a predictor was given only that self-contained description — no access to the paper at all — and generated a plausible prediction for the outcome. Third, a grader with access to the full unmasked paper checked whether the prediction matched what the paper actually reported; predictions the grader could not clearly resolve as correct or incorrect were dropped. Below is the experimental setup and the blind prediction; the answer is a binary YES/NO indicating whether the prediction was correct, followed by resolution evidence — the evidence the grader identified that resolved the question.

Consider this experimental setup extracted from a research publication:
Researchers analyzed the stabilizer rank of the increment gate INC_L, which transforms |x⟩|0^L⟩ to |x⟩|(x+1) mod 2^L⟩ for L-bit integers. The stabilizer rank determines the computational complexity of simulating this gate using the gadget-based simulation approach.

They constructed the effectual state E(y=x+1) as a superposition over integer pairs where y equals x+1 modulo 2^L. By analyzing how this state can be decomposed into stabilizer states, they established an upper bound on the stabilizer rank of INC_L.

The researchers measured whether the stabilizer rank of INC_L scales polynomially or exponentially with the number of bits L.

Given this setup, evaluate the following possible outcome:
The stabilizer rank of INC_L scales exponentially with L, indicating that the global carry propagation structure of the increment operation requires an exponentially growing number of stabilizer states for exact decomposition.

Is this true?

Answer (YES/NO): NO